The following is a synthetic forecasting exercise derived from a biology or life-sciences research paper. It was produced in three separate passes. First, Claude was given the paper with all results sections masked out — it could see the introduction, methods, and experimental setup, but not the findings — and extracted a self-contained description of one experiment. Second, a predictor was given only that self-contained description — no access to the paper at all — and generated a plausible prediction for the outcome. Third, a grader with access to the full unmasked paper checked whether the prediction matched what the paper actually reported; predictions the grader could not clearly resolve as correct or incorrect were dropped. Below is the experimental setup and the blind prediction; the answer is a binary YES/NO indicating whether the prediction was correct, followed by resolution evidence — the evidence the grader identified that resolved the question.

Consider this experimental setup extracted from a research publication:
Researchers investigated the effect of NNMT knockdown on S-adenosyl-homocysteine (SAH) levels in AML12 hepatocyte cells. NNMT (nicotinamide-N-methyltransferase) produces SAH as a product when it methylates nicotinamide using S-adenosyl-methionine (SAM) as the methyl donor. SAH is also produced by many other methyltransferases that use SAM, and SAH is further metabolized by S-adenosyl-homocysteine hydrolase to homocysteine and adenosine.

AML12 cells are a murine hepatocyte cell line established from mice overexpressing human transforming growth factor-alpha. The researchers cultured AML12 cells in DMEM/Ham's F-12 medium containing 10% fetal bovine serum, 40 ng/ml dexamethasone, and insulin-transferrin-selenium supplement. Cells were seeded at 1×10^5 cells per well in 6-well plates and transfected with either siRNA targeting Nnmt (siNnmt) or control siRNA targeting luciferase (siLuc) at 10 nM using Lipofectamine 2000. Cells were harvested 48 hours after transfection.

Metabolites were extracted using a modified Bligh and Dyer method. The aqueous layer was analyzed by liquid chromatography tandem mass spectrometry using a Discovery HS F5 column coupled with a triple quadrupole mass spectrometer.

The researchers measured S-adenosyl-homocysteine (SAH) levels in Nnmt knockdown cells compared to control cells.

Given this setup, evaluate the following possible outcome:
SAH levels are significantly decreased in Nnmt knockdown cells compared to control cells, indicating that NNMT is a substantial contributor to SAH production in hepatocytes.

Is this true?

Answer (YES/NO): NO